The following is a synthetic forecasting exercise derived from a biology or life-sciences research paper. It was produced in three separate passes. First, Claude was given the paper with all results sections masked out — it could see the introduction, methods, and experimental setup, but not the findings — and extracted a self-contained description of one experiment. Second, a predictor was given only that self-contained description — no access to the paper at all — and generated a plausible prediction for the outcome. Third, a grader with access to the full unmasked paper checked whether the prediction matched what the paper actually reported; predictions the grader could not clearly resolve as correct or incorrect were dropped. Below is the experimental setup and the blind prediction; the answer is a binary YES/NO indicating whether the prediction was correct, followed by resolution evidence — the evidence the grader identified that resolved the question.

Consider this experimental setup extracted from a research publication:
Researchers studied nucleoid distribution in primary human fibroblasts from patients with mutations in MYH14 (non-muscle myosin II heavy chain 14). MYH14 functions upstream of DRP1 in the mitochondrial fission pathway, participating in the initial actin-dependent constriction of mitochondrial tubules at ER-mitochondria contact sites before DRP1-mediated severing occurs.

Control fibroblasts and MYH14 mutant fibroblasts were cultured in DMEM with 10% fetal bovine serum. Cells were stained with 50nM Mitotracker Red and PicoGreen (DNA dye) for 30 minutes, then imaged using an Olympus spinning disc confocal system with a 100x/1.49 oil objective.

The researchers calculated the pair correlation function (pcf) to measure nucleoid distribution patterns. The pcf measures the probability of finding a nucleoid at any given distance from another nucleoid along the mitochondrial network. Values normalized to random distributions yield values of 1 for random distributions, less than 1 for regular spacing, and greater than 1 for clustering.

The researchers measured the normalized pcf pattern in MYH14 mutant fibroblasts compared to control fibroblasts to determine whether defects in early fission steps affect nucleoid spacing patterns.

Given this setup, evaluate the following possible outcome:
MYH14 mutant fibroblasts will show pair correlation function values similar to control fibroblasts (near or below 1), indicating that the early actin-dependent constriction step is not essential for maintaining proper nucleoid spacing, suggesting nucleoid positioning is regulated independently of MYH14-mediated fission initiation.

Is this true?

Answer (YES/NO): NO